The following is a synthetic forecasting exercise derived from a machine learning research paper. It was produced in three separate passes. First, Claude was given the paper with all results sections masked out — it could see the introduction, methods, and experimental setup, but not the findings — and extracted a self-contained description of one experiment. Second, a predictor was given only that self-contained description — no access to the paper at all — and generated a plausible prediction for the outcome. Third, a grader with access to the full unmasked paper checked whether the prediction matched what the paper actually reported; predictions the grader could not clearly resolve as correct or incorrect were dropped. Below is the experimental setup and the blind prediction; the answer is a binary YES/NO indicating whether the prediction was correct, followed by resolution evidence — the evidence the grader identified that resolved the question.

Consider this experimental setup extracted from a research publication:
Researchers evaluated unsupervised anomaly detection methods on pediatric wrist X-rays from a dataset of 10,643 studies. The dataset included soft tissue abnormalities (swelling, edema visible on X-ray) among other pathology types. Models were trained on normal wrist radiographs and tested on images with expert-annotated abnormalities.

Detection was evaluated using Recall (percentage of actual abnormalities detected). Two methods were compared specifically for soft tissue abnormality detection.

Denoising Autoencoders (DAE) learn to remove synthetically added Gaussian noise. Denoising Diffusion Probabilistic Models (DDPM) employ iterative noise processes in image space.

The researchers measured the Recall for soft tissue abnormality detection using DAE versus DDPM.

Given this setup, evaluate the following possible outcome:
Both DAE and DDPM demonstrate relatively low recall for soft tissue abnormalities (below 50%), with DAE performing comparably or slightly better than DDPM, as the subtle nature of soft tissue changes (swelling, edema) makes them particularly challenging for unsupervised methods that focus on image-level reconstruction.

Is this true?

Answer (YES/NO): YES